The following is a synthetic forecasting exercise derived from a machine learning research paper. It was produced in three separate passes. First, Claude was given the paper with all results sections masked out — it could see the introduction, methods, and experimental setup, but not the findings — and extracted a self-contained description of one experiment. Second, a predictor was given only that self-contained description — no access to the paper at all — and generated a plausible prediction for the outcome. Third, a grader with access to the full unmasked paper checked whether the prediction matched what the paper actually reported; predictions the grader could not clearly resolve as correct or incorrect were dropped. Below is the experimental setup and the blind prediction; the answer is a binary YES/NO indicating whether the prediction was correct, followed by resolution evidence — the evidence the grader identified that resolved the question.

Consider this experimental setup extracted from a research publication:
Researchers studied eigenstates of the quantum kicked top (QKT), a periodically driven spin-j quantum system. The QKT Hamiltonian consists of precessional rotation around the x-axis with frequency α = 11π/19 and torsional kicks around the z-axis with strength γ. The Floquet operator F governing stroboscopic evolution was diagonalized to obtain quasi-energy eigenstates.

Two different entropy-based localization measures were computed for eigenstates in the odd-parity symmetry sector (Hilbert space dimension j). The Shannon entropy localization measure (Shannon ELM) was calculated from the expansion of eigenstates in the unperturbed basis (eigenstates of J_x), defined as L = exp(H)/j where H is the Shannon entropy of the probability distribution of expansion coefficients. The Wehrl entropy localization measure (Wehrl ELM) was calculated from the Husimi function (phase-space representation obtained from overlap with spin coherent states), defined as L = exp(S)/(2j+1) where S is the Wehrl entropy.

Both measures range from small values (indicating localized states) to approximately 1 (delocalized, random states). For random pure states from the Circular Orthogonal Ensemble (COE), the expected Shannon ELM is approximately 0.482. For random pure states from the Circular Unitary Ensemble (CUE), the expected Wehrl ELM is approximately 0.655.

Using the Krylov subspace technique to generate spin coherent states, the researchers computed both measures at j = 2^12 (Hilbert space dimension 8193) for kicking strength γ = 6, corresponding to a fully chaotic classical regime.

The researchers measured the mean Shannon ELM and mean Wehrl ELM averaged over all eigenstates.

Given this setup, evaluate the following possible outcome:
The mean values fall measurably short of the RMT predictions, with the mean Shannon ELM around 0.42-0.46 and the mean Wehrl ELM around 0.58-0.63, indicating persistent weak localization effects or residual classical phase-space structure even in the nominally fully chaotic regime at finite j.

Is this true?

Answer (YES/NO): NO